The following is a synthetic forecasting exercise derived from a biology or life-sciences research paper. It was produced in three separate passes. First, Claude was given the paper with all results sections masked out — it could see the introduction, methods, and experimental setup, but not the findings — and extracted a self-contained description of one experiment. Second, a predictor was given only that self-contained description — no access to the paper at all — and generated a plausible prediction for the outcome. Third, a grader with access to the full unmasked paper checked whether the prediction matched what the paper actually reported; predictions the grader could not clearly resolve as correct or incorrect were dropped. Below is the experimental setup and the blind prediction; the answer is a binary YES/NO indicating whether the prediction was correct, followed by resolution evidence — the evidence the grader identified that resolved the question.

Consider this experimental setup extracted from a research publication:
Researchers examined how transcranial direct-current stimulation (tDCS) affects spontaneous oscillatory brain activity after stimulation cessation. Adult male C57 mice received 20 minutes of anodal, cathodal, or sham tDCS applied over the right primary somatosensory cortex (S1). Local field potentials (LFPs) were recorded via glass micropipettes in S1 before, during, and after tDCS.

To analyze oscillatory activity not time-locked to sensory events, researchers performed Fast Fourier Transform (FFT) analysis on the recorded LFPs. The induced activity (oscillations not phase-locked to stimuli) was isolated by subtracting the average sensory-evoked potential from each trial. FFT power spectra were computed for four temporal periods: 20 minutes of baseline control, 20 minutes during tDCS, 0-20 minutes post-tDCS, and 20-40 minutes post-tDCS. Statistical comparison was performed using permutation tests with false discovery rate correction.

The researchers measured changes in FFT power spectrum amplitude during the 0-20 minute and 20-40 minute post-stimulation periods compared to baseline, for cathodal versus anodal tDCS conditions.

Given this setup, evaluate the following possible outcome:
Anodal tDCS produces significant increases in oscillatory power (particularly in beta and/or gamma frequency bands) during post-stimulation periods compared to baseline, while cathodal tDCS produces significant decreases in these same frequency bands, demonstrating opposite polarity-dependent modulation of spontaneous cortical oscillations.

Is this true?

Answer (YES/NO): NO